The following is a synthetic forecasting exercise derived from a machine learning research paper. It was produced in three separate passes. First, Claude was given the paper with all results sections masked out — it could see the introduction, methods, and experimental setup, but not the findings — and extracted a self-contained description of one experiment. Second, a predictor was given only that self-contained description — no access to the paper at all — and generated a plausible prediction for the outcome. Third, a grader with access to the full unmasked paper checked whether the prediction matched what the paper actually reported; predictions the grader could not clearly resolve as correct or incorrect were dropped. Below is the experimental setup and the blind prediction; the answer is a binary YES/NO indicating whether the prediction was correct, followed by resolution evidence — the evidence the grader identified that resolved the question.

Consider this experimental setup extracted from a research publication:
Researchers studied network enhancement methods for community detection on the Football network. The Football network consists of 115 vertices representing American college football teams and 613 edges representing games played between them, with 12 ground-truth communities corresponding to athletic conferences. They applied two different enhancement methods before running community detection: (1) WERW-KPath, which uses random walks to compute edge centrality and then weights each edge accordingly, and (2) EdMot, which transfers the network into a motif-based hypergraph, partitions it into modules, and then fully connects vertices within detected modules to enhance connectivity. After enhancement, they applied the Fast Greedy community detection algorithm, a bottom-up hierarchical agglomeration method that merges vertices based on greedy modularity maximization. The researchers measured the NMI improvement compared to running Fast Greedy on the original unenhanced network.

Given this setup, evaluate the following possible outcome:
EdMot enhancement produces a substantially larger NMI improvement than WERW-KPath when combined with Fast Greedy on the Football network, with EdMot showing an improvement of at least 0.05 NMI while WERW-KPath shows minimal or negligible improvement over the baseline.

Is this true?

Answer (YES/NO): NO